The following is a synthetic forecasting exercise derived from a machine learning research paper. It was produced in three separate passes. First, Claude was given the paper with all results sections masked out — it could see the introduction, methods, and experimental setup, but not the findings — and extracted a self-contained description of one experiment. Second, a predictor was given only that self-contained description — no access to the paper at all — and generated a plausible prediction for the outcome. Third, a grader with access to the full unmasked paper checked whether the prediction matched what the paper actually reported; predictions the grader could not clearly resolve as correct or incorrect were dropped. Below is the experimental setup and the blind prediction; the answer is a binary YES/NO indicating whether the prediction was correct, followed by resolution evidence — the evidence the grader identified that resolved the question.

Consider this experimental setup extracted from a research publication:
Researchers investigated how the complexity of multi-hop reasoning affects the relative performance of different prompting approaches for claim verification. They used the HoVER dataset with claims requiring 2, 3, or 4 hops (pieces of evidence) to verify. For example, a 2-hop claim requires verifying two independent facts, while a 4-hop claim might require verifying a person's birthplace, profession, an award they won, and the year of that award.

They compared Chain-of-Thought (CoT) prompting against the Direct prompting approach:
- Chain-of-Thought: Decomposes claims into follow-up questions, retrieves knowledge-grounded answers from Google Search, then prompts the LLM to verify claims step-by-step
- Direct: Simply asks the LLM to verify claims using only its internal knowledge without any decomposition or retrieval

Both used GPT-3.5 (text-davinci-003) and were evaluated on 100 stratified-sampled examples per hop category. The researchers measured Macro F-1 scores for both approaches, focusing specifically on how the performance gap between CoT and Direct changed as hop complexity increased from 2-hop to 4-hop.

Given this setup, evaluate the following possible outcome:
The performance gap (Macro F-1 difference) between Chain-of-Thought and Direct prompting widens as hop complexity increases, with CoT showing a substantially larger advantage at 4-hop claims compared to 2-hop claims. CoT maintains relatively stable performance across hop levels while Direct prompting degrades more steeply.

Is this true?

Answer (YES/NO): NO